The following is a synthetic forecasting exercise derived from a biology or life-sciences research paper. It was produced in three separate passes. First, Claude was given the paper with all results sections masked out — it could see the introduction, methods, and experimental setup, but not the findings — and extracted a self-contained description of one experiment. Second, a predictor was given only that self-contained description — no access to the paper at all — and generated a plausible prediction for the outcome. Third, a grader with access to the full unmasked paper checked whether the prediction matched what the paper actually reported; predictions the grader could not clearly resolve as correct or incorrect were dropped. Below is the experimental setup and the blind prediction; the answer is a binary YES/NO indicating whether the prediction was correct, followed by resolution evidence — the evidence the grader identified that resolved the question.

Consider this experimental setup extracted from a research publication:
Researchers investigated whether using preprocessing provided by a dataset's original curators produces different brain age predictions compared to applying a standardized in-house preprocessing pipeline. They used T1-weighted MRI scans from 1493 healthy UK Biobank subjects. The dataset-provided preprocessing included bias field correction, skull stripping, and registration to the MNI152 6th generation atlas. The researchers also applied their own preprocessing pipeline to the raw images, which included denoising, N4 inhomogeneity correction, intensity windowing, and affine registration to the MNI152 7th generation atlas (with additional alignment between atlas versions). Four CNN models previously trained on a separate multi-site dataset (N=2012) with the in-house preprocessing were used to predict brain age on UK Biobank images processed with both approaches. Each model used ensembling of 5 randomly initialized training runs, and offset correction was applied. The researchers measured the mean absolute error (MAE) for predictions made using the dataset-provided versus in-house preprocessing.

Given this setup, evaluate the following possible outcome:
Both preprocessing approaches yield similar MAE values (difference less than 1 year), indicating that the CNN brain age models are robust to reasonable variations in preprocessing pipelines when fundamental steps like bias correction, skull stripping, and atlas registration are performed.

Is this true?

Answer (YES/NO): YES